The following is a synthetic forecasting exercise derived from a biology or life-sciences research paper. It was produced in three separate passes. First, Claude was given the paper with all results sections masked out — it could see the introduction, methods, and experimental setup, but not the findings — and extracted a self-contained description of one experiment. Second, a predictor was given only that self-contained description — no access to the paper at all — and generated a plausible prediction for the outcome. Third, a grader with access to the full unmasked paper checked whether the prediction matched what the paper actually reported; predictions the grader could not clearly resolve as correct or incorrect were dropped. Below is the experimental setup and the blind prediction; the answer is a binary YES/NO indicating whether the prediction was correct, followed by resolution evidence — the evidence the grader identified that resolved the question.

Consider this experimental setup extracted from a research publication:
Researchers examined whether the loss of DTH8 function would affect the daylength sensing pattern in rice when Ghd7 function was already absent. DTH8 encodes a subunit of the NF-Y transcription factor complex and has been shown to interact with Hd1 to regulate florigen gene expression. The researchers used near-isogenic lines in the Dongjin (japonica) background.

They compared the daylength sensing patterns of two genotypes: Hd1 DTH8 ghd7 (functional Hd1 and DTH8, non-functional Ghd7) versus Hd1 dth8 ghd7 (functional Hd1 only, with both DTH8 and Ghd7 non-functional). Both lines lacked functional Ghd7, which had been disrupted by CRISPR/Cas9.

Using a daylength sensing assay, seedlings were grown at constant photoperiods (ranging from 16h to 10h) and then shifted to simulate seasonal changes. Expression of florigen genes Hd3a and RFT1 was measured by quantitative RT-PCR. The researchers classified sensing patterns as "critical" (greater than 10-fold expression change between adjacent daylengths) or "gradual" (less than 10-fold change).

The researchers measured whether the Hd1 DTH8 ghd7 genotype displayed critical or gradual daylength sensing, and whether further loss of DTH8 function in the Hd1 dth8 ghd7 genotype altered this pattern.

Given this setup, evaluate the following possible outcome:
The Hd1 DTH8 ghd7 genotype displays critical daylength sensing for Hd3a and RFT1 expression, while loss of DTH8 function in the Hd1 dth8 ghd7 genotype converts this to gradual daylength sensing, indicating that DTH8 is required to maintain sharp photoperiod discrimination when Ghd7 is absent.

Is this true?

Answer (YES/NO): NO